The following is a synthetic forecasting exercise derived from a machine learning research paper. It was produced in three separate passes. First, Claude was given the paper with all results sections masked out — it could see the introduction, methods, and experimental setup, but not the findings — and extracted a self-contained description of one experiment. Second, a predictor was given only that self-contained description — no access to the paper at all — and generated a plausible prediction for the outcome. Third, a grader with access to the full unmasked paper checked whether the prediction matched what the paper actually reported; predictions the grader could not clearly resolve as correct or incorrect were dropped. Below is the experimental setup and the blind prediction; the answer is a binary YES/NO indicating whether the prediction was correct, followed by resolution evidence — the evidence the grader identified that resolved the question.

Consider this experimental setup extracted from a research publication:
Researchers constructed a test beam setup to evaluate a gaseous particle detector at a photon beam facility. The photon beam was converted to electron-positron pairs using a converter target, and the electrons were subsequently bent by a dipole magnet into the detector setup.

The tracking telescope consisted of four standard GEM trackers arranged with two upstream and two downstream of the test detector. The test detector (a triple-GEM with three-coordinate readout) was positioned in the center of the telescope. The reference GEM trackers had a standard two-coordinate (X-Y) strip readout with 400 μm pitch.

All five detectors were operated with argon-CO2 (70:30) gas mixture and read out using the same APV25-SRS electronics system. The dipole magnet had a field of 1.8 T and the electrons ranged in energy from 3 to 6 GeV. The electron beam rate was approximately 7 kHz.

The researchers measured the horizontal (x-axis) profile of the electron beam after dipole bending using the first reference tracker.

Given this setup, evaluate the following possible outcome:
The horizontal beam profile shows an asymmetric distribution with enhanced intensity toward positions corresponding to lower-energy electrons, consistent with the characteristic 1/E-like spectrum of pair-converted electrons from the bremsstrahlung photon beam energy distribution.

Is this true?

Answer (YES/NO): NO